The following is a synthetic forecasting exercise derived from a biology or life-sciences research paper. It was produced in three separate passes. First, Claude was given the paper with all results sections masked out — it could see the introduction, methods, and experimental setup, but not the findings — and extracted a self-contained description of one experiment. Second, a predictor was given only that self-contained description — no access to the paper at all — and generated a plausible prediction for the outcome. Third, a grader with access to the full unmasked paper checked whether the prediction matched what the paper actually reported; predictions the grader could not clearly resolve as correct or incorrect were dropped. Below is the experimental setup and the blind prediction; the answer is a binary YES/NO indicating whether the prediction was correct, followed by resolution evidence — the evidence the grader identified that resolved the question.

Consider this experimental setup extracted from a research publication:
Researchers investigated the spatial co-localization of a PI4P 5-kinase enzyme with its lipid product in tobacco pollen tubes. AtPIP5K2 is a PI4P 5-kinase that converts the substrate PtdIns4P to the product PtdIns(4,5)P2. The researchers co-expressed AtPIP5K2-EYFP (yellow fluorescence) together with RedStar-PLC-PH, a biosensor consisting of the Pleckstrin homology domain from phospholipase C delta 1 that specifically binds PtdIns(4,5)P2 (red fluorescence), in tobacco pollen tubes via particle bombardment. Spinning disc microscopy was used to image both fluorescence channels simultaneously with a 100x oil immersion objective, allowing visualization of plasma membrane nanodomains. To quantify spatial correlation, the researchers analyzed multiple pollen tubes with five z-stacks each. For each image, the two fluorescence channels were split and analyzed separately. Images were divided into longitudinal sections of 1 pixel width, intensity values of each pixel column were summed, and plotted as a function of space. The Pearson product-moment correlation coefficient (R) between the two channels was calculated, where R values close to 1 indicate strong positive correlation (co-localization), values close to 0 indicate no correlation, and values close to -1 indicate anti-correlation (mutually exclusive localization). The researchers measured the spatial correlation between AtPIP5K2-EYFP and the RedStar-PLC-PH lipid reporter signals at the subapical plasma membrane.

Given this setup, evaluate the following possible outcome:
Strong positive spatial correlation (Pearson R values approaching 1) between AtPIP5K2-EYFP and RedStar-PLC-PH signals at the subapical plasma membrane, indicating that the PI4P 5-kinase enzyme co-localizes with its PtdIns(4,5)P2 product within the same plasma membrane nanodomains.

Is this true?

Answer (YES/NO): YES